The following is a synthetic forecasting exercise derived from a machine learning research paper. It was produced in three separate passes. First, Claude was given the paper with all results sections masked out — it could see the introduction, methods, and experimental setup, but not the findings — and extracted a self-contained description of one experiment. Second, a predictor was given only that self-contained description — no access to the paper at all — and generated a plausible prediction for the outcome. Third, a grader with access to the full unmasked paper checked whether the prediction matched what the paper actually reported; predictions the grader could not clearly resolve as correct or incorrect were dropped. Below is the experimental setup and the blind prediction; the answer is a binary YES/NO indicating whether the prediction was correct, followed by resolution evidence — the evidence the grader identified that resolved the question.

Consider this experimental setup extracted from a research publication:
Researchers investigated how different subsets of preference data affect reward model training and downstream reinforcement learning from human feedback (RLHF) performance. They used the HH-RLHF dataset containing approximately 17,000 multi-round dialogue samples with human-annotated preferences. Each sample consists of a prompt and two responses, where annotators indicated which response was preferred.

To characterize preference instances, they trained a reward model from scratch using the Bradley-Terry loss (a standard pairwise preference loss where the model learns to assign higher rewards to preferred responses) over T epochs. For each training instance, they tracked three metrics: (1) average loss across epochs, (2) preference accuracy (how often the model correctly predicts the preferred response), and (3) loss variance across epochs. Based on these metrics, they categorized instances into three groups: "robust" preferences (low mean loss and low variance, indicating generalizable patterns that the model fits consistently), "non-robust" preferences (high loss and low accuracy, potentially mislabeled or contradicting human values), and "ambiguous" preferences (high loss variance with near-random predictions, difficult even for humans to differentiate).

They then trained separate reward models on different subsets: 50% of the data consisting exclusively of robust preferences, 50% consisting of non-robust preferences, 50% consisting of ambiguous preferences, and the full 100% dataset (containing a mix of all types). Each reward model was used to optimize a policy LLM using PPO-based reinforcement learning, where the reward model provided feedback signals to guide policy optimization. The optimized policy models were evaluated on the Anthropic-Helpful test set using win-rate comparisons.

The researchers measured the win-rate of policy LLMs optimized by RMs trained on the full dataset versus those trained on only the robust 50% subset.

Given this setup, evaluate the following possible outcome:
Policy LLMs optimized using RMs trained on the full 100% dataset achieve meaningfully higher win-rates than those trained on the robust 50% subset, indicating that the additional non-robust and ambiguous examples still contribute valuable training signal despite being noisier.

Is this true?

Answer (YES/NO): NO